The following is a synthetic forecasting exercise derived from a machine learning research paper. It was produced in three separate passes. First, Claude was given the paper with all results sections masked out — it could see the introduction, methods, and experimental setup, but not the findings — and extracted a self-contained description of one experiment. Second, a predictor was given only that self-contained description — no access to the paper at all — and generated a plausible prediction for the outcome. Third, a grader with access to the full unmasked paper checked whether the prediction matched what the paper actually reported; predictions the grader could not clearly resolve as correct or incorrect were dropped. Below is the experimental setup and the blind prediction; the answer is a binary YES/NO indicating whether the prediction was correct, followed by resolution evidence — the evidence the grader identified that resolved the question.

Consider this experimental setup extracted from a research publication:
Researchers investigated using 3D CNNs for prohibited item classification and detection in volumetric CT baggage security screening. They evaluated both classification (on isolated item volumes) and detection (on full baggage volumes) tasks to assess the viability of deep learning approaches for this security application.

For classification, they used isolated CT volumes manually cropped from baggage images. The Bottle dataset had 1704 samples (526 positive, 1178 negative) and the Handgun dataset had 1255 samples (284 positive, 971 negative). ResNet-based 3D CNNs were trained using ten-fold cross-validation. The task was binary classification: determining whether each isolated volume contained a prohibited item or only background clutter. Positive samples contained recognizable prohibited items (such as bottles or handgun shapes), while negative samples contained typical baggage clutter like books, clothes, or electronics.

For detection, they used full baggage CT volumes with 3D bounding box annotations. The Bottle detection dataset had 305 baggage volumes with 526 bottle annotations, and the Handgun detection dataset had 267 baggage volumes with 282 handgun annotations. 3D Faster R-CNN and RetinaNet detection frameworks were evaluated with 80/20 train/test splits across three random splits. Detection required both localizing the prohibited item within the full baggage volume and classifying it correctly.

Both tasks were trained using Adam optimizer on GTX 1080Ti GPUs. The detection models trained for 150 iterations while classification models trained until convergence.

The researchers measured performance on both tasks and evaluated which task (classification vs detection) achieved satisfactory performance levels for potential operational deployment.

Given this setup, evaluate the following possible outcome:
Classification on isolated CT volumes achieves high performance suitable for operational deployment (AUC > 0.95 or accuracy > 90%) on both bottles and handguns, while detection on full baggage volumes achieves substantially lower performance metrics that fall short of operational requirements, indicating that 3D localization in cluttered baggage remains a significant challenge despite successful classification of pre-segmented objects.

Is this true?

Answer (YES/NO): YES